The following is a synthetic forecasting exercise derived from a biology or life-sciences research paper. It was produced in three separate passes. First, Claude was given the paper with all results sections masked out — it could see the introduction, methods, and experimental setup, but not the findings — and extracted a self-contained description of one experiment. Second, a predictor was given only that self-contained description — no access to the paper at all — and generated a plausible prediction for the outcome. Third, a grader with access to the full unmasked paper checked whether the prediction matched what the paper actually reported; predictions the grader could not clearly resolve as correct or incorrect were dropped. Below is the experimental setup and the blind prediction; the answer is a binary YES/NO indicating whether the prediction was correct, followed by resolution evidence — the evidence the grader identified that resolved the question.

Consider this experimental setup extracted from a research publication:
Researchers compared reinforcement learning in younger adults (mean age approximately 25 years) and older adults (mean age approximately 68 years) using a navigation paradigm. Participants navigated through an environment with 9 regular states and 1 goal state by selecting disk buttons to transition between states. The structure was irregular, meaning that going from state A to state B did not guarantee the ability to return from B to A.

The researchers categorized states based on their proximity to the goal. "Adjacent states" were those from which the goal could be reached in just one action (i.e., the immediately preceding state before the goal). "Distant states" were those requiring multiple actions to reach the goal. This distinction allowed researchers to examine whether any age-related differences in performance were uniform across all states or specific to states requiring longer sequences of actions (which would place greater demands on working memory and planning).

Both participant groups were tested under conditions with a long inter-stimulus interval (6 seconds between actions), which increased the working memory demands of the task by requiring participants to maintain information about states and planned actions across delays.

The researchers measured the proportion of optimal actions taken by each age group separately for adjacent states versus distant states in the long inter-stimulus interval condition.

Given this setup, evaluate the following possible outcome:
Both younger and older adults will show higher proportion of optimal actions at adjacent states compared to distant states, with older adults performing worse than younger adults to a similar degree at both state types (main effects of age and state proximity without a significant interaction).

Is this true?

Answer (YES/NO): NO